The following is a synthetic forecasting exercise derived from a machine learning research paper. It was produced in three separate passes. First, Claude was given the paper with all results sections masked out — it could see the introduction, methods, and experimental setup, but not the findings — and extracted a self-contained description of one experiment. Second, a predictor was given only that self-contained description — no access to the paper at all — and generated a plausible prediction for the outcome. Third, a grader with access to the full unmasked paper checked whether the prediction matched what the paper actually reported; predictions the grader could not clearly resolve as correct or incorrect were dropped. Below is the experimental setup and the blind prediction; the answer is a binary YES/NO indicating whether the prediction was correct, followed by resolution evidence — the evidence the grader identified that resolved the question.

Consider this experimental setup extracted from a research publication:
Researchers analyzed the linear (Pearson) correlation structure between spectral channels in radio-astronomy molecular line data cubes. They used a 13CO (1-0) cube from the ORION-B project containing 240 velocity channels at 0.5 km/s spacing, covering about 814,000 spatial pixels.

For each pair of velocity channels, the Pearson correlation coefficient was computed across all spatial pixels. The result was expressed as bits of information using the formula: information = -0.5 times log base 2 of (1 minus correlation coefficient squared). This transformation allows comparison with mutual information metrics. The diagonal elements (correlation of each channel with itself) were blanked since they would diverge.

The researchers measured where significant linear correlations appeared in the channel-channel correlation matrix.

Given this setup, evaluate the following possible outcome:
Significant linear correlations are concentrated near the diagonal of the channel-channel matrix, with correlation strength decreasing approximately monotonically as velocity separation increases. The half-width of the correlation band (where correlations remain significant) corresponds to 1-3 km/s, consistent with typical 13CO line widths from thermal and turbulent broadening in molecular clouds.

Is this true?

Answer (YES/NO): NO